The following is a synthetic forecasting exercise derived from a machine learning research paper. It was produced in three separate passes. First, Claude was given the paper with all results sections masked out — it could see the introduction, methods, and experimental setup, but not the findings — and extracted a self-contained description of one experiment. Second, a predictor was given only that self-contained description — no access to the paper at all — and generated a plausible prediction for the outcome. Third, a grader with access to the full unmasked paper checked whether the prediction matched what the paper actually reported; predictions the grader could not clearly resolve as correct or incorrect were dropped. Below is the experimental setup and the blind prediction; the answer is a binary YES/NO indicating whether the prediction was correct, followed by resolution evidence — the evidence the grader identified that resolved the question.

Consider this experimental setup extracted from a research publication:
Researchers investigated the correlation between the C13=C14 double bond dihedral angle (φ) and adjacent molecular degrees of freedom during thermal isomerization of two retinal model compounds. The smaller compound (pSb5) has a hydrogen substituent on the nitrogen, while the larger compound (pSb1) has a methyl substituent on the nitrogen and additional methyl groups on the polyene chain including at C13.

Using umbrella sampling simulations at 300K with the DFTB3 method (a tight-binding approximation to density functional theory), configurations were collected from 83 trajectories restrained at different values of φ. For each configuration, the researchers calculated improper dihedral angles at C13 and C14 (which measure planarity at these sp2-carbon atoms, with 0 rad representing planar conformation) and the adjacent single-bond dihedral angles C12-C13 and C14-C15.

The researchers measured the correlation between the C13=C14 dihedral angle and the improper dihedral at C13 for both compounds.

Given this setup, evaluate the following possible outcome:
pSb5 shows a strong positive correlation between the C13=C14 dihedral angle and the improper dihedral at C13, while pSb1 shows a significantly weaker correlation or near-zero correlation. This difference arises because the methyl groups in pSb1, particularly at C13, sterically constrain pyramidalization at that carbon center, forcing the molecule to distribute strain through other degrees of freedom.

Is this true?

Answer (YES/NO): YES